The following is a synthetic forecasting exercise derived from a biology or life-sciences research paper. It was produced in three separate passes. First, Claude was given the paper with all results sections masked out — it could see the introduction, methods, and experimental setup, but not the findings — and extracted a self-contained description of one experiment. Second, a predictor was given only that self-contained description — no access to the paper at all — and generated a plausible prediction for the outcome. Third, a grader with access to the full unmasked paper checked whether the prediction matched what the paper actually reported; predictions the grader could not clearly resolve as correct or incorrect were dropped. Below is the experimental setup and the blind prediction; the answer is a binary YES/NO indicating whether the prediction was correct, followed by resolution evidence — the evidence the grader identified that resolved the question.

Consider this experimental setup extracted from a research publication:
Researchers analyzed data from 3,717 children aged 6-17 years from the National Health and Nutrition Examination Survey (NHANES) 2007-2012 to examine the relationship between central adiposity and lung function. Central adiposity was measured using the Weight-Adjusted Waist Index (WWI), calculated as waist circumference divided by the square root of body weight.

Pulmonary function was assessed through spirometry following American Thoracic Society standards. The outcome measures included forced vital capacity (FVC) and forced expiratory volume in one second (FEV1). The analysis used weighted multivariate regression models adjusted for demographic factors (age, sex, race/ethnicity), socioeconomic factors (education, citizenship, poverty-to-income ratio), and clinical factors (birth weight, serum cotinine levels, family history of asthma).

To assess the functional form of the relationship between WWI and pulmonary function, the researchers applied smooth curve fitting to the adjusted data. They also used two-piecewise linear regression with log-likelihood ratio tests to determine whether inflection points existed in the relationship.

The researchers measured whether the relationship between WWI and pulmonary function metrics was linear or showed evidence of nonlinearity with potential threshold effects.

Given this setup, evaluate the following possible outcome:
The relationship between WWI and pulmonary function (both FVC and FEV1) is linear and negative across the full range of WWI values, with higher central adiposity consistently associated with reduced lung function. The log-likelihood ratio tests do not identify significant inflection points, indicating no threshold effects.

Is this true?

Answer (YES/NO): NO